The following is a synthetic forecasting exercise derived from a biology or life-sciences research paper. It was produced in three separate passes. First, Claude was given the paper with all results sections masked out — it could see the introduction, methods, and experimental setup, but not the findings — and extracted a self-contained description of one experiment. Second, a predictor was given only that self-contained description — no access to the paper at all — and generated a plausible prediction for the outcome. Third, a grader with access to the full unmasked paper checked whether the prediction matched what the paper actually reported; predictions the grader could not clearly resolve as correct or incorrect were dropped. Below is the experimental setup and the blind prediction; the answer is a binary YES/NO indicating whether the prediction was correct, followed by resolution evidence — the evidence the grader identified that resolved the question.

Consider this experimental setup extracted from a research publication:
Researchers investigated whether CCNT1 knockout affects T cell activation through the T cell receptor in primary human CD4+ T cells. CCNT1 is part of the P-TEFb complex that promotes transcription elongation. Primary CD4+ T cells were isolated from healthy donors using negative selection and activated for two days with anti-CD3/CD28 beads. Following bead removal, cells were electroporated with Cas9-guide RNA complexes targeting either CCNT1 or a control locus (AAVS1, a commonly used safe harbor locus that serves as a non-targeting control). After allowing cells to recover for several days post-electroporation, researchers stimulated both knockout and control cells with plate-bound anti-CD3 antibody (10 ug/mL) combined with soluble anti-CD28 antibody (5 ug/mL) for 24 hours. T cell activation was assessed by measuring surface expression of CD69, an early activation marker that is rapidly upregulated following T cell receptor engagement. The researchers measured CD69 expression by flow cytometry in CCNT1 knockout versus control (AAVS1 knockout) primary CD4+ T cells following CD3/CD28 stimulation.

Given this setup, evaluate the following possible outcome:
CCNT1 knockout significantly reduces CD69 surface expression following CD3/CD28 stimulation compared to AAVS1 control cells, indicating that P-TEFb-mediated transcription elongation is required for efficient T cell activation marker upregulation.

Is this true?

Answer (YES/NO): NO